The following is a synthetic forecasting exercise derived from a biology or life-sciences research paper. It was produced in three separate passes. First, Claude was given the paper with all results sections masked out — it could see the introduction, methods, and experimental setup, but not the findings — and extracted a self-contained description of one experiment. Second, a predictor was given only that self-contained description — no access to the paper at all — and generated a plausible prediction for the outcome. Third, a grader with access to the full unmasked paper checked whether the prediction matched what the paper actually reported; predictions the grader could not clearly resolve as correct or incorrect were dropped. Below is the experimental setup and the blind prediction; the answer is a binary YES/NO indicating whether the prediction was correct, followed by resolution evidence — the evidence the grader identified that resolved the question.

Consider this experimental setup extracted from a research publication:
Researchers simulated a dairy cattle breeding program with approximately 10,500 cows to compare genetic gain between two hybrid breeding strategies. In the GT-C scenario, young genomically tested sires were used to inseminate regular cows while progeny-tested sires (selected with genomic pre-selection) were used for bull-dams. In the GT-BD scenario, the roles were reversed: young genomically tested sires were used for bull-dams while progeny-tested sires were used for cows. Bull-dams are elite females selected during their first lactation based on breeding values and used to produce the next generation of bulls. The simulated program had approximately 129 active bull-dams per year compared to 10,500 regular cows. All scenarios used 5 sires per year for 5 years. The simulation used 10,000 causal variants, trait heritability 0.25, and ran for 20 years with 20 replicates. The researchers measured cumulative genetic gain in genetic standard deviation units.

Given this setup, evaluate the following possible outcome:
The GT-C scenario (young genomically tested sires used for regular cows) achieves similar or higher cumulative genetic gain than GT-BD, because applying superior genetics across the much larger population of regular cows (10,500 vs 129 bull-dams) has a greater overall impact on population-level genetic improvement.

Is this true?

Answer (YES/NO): NO